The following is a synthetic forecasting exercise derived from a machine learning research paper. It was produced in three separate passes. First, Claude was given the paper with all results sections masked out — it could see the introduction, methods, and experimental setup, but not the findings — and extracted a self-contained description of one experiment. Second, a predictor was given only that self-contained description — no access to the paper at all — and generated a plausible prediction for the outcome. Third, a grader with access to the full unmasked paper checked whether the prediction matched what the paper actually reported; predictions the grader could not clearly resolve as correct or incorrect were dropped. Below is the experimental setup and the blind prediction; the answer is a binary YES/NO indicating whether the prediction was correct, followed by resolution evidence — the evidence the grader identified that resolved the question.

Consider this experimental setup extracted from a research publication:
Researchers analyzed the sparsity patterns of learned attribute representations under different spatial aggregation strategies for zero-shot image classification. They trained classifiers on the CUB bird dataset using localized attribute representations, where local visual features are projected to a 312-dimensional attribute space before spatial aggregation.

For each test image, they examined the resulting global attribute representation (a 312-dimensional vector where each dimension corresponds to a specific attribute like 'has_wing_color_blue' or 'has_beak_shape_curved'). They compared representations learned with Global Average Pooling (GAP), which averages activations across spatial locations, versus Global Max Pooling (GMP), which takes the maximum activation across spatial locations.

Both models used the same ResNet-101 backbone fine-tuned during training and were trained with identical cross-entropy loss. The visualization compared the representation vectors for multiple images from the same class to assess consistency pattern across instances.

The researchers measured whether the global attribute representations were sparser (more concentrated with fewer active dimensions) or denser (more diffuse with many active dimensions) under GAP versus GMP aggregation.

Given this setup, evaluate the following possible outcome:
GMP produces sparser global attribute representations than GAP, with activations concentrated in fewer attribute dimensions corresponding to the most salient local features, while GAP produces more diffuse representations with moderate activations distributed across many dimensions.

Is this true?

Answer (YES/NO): YES